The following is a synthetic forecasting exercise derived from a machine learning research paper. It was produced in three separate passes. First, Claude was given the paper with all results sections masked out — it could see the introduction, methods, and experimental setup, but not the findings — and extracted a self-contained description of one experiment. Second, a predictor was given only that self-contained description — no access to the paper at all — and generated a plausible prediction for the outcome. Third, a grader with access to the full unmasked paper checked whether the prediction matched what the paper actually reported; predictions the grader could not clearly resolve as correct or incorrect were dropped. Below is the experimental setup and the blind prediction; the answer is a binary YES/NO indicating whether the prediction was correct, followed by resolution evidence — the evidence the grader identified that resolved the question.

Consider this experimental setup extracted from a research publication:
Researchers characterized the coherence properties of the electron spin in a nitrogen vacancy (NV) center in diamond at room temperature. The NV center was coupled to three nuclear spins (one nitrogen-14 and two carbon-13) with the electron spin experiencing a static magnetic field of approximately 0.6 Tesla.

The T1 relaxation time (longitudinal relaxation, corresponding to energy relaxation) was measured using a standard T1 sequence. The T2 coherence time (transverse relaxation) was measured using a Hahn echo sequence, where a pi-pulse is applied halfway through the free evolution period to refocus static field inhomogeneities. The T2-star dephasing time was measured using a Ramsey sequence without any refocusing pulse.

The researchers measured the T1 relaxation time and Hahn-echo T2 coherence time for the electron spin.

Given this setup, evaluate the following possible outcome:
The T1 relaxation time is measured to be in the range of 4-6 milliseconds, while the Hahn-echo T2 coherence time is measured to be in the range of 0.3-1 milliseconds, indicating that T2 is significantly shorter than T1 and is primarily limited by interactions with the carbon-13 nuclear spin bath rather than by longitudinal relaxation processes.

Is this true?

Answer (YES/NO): NO